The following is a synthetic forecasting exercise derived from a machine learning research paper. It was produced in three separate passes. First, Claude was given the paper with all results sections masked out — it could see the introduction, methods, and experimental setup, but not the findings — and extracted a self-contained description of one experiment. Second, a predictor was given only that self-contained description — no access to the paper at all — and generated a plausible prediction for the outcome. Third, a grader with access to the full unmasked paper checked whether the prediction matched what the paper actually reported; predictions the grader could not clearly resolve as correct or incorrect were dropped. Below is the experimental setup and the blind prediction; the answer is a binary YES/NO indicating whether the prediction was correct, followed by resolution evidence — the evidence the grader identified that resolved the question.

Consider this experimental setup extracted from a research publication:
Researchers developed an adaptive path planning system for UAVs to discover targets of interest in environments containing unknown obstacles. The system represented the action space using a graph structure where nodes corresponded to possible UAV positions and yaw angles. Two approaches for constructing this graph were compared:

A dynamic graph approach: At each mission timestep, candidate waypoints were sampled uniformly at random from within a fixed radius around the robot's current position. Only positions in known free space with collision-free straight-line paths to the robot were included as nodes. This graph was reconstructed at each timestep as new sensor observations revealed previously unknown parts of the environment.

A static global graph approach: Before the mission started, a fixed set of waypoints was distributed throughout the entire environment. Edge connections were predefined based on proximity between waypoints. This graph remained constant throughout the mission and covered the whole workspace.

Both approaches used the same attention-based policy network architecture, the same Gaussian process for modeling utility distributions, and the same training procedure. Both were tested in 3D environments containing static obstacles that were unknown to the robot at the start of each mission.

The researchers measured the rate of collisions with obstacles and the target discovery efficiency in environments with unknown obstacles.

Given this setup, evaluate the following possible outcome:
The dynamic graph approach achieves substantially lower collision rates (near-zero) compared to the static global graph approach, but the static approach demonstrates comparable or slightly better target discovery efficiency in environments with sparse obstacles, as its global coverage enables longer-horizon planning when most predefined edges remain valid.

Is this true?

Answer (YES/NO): NO